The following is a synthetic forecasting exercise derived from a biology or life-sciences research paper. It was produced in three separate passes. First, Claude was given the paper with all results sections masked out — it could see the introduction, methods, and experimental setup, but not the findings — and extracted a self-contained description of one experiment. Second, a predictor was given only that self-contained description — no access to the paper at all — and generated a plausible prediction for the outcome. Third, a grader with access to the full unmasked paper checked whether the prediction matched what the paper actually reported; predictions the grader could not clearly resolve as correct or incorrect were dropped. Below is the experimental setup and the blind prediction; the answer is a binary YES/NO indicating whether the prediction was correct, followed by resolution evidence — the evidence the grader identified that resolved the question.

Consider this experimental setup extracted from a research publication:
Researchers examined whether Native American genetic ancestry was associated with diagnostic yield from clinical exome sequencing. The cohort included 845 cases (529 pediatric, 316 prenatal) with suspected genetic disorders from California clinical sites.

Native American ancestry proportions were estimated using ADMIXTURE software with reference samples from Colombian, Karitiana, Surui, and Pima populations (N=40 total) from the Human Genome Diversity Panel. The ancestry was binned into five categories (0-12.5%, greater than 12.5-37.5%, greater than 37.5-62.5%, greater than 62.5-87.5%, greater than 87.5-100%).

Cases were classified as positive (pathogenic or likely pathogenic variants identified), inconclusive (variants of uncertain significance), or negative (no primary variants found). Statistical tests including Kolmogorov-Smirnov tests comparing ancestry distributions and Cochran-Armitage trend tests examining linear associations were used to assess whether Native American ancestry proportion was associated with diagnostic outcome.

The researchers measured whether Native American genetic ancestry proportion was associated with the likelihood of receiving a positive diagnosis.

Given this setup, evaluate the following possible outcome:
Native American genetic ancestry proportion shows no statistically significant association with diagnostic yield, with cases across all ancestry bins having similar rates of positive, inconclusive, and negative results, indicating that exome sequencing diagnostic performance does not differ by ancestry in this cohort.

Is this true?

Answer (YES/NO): YES